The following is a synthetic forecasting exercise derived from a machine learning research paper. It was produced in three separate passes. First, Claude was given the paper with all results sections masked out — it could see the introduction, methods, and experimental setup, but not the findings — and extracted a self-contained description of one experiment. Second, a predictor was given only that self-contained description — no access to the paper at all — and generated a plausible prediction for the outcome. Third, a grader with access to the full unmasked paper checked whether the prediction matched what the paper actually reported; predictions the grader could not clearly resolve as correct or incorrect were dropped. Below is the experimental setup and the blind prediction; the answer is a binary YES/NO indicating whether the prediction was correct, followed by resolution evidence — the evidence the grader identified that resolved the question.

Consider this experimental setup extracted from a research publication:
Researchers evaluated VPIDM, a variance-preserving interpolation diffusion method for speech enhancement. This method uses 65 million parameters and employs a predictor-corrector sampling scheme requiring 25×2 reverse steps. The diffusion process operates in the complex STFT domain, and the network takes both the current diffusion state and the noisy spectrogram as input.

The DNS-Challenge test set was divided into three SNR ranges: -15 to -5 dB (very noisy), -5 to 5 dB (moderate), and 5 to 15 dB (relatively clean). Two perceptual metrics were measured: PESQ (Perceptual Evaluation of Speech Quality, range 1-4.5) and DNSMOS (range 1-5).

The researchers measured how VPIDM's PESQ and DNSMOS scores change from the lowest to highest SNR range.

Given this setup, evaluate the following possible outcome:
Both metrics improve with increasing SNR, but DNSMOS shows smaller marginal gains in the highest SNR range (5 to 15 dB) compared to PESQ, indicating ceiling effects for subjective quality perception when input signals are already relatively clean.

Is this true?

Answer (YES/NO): YES